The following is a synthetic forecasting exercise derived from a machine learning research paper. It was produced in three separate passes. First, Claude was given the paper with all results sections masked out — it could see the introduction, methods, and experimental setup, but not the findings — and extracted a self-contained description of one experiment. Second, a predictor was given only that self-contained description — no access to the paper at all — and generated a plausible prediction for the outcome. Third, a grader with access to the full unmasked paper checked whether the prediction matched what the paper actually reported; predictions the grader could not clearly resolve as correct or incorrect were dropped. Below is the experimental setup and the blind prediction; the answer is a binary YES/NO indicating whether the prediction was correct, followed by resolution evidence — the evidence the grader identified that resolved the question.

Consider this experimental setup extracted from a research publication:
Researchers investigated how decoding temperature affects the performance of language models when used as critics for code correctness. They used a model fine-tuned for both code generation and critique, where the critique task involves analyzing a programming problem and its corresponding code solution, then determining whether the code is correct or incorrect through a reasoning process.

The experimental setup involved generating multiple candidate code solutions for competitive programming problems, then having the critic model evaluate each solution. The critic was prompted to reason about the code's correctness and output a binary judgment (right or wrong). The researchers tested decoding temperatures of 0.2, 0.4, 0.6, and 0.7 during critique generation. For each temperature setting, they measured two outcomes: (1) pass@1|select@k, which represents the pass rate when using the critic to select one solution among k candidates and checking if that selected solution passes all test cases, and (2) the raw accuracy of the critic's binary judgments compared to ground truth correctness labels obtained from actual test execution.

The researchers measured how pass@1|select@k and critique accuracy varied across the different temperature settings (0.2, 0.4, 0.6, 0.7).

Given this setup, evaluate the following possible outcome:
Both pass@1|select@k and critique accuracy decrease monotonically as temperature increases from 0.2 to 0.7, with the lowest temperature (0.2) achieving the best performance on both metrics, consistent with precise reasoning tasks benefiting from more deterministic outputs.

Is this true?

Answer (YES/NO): NO